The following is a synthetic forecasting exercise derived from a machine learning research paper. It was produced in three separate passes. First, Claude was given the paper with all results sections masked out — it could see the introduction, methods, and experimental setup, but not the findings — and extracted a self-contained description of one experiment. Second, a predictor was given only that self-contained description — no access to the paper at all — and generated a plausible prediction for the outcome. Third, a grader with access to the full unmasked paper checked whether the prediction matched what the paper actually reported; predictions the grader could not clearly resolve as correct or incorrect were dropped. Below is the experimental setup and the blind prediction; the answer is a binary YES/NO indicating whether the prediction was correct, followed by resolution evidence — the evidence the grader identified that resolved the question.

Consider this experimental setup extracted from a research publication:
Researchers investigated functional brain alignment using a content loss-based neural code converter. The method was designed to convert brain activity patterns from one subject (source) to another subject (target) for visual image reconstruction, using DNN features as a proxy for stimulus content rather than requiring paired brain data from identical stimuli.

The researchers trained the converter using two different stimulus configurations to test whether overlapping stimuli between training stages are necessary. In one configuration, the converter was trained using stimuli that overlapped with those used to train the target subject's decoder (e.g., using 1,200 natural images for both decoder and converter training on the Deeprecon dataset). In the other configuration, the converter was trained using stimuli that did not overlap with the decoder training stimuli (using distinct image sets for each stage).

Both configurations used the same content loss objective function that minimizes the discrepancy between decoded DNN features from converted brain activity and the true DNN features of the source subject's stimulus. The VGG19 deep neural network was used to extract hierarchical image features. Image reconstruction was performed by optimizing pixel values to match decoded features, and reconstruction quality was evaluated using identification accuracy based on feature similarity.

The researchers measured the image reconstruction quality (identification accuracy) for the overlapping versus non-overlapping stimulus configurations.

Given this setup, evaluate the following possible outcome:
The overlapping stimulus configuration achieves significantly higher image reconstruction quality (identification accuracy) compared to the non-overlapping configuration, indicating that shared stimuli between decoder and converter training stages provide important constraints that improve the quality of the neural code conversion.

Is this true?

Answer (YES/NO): NO